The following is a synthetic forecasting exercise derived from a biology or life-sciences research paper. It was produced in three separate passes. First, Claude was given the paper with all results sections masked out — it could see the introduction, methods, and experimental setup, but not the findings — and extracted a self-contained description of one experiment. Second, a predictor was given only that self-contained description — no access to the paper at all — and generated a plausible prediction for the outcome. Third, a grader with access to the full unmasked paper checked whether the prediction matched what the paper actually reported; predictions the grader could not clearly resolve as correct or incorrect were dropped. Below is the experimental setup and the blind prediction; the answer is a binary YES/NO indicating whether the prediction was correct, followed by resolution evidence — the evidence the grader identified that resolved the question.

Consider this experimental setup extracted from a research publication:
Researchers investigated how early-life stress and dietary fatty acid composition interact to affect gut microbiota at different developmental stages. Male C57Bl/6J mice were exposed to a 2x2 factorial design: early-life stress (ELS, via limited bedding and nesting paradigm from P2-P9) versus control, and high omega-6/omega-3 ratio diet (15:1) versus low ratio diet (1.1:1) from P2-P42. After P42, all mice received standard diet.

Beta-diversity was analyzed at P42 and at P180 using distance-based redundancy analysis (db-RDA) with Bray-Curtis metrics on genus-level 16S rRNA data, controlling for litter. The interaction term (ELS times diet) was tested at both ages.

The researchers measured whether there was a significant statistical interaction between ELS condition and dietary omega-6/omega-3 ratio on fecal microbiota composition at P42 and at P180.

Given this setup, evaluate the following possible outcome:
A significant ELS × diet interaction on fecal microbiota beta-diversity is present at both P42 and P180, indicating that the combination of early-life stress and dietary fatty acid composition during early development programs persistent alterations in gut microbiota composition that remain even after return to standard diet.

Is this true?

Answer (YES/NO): YES